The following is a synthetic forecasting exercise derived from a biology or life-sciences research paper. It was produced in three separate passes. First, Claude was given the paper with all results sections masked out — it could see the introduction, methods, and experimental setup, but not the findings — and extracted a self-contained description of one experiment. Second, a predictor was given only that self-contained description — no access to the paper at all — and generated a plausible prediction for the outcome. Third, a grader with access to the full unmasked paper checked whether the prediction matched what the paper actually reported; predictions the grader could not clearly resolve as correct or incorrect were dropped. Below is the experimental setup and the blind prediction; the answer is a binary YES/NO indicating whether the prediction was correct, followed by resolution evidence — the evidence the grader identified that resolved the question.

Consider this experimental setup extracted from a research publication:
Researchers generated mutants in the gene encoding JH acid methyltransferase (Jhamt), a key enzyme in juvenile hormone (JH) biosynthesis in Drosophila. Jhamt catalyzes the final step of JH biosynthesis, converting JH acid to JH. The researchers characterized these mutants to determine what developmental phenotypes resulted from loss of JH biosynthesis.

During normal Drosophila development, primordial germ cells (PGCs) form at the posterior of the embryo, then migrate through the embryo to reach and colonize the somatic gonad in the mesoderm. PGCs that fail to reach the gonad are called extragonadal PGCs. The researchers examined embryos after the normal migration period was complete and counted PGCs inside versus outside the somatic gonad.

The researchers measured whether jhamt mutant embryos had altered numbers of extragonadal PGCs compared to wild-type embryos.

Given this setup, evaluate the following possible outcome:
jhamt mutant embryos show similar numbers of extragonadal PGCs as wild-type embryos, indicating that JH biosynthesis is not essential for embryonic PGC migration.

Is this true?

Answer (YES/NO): NO